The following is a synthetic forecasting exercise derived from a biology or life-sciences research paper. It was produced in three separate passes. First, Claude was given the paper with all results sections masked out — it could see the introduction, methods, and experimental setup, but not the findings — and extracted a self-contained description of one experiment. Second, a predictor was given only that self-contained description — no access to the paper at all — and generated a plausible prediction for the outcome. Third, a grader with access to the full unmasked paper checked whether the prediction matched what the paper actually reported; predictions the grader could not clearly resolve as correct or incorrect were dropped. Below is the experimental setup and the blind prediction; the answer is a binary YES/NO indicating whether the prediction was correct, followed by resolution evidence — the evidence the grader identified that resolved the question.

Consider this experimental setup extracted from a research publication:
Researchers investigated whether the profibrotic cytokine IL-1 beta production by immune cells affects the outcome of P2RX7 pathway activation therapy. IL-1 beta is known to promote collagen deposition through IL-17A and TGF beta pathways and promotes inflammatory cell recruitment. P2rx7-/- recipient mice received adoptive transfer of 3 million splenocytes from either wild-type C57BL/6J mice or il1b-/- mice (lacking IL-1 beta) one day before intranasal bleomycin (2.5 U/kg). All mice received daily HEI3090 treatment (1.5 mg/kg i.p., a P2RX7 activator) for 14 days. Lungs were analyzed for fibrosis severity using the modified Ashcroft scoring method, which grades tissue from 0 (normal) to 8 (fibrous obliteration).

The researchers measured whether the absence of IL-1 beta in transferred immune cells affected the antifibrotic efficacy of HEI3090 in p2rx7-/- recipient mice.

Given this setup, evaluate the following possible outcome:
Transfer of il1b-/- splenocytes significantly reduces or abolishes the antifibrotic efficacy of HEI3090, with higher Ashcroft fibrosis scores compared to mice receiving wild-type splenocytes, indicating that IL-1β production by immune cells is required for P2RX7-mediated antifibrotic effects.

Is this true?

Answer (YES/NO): NO